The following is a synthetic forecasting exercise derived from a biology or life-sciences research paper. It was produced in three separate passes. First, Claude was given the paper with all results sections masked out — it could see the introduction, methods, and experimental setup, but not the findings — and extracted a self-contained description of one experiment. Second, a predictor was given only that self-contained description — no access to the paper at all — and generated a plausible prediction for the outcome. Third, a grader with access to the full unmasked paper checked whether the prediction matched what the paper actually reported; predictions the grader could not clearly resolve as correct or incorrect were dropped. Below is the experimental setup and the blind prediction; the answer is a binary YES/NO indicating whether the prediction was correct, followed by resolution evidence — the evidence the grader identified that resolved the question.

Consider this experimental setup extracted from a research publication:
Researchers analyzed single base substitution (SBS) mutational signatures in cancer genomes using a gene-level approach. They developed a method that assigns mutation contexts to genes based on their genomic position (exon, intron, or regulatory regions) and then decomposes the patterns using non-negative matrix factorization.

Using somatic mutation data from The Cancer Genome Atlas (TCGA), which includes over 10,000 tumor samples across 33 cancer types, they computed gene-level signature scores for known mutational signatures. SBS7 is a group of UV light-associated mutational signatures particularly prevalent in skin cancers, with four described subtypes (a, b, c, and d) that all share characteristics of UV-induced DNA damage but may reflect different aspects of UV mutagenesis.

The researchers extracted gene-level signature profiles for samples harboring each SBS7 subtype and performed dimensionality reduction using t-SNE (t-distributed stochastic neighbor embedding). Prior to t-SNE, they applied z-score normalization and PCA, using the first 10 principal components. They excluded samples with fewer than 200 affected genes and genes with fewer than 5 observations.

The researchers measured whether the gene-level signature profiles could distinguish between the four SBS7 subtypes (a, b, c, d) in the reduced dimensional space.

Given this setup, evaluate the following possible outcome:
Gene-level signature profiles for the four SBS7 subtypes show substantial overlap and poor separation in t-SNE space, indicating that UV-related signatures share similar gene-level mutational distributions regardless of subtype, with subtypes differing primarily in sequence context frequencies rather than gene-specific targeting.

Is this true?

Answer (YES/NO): NO